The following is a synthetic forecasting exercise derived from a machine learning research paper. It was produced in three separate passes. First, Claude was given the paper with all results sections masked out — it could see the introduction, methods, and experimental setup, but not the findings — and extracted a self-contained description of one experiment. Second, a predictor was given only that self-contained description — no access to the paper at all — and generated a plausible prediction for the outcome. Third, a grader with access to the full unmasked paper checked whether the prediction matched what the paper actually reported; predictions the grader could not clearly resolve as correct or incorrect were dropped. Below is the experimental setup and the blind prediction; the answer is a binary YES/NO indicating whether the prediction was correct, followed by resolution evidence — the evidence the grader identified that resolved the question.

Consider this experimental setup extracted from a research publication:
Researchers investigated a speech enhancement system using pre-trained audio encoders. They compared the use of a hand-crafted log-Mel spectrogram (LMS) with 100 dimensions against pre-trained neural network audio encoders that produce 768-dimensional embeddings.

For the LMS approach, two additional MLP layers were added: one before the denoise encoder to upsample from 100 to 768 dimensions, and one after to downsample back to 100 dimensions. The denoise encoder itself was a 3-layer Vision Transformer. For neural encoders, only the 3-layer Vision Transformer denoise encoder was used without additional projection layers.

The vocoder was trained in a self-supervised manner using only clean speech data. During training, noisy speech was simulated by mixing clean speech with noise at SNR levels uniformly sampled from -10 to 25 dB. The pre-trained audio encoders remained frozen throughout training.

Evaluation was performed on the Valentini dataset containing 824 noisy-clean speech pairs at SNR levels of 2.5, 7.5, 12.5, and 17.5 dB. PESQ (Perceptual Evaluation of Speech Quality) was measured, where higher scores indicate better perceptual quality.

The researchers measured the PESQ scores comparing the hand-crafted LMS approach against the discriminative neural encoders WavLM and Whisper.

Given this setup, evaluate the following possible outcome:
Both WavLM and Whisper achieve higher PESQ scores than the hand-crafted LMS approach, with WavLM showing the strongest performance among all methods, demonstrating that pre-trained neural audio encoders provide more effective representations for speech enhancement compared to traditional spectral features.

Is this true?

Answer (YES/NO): NO